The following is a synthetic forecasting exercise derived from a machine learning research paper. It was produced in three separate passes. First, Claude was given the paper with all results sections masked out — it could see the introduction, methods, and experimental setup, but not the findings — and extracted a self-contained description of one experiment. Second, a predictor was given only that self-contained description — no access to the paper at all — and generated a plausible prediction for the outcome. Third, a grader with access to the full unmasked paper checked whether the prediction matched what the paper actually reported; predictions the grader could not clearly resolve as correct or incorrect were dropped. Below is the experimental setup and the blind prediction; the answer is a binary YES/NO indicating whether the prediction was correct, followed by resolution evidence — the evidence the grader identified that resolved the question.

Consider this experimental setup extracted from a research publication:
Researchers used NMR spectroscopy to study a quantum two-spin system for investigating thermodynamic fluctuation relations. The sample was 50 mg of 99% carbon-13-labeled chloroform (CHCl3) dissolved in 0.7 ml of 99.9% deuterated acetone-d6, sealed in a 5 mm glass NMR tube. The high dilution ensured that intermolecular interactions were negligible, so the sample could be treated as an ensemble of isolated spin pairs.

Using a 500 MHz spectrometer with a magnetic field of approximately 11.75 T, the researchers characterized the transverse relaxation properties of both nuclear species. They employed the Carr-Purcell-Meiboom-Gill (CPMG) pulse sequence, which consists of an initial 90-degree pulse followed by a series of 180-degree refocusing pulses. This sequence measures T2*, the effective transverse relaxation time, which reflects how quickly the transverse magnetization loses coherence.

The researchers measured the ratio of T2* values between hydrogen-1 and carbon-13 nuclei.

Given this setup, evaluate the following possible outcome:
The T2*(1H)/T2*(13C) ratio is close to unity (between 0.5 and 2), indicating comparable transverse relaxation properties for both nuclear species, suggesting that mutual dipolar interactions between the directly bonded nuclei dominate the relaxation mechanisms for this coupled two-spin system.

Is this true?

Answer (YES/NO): NO